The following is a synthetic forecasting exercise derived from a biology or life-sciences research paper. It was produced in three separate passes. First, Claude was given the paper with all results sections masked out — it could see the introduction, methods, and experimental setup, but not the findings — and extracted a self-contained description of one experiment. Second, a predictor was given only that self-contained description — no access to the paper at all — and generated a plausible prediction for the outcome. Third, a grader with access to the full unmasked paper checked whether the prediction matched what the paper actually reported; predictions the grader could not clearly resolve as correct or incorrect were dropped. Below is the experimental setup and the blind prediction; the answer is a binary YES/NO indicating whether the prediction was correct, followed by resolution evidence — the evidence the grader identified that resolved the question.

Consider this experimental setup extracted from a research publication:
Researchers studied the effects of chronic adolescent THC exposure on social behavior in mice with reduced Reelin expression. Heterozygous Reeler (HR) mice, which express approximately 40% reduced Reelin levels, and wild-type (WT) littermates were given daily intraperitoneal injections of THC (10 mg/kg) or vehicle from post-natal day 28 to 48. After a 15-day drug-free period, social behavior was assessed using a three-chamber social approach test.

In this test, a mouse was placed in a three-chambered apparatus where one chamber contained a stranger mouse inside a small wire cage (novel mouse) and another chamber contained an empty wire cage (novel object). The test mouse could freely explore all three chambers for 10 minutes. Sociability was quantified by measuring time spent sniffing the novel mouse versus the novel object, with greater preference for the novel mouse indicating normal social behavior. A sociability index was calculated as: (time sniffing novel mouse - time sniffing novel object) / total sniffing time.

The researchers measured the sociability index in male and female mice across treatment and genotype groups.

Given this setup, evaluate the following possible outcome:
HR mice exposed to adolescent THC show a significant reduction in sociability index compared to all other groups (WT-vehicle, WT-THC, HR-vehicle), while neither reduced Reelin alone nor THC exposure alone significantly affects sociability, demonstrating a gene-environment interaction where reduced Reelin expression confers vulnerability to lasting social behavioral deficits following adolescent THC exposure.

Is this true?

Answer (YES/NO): NO